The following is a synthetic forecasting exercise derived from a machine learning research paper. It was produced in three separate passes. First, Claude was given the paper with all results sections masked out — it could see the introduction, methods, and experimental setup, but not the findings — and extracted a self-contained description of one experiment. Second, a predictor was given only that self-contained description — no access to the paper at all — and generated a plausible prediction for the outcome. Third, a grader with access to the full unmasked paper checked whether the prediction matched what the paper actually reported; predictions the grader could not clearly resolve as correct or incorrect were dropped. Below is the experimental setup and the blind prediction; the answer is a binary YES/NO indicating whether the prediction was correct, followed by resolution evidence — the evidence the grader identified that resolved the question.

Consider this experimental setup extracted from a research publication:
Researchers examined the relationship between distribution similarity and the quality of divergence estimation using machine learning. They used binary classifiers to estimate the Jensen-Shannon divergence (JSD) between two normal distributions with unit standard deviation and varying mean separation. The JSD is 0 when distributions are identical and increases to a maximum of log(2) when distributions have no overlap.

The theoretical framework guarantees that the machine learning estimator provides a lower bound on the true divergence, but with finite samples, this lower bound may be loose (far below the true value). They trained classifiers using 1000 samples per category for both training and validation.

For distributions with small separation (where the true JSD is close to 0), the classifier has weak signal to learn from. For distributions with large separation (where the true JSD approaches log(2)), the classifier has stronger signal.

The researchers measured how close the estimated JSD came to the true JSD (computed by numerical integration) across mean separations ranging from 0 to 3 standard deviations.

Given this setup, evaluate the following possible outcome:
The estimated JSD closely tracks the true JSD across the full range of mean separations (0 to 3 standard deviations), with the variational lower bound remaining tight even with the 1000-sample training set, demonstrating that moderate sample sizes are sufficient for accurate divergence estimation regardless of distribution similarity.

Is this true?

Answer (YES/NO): YES